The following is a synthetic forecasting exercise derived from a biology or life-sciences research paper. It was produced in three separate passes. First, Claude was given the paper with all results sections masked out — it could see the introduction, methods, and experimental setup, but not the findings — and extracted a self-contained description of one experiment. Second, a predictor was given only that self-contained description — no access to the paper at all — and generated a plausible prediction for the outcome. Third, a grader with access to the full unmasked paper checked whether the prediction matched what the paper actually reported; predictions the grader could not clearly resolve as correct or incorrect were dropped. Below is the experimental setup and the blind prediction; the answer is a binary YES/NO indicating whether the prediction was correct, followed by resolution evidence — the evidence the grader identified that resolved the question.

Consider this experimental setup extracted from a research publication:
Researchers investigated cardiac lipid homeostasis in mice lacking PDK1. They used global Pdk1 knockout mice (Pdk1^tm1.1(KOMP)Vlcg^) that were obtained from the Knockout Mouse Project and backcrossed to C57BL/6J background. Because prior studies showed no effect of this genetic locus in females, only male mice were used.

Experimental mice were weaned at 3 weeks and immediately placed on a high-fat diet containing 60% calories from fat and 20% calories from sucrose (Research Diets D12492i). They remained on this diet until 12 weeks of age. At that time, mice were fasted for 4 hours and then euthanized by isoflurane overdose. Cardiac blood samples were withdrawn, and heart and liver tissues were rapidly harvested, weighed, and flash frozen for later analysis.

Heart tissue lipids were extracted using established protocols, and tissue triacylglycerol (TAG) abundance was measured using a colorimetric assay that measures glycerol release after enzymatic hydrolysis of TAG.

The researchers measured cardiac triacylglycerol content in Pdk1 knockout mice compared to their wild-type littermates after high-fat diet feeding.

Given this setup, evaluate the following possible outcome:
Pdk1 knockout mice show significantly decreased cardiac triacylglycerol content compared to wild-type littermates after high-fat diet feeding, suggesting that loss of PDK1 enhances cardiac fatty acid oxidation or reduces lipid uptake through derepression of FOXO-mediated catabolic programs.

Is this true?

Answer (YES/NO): NO